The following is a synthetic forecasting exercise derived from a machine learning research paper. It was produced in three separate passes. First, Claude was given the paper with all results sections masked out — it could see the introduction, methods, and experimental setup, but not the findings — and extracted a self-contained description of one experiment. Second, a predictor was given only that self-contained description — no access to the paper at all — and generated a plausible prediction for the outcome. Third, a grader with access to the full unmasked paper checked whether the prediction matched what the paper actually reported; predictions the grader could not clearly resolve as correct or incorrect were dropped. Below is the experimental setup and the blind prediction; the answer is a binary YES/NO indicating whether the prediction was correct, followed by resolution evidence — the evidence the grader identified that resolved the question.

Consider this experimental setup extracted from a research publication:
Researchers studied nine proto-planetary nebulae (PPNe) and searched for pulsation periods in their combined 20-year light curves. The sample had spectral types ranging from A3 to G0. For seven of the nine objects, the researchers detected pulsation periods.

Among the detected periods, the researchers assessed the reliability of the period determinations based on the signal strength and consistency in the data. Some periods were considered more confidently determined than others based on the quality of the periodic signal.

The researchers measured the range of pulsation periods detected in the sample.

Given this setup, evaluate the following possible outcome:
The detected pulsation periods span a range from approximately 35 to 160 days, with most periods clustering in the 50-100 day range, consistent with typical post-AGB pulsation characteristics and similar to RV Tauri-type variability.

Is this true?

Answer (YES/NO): NO